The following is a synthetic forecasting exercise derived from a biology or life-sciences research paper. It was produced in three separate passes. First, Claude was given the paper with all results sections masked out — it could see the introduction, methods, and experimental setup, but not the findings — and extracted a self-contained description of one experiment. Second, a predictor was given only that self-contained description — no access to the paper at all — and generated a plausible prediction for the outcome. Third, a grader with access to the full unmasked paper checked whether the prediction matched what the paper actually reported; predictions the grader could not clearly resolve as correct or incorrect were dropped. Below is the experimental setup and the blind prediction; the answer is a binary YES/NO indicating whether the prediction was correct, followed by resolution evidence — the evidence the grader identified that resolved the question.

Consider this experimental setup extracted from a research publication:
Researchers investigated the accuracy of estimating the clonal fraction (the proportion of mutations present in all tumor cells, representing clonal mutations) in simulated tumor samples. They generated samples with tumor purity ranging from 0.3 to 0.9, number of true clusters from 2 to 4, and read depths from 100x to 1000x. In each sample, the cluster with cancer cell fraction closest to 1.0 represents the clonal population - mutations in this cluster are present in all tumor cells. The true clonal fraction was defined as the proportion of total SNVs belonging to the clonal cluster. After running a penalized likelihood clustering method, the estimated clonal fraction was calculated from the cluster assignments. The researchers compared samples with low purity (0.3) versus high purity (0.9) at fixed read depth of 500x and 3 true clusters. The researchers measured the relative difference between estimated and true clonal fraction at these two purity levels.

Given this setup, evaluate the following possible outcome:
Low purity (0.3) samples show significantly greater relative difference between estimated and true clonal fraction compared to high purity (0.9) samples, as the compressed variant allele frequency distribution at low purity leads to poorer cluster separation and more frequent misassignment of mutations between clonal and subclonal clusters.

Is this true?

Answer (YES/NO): YES